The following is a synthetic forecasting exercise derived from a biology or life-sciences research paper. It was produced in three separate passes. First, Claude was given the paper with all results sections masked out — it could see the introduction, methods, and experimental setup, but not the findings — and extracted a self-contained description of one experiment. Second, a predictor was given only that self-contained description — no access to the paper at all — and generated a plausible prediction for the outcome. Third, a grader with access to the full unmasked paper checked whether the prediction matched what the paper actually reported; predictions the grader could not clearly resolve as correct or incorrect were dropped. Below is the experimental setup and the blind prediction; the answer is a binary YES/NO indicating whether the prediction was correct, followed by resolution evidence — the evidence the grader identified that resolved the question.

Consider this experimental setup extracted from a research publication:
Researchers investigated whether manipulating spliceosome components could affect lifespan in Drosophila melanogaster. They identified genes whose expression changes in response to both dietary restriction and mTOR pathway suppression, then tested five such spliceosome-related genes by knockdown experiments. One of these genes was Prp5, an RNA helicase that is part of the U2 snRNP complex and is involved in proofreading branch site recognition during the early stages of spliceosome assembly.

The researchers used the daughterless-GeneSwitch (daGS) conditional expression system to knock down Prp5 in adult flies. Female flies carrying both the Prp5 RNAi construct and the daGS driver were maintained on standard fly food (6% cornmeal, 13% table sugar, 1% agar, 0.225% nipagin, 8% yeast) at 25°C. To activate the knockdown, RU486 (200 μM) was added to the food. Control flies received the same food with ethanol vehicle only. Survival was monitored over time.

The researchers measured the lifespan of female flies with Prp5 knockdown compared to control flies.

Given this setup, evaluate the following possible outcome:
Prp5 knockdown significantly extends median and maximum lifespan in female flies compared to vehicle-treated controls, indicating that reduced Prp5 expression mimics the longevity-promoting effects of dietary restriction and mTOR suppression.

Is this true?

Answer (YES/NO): NO